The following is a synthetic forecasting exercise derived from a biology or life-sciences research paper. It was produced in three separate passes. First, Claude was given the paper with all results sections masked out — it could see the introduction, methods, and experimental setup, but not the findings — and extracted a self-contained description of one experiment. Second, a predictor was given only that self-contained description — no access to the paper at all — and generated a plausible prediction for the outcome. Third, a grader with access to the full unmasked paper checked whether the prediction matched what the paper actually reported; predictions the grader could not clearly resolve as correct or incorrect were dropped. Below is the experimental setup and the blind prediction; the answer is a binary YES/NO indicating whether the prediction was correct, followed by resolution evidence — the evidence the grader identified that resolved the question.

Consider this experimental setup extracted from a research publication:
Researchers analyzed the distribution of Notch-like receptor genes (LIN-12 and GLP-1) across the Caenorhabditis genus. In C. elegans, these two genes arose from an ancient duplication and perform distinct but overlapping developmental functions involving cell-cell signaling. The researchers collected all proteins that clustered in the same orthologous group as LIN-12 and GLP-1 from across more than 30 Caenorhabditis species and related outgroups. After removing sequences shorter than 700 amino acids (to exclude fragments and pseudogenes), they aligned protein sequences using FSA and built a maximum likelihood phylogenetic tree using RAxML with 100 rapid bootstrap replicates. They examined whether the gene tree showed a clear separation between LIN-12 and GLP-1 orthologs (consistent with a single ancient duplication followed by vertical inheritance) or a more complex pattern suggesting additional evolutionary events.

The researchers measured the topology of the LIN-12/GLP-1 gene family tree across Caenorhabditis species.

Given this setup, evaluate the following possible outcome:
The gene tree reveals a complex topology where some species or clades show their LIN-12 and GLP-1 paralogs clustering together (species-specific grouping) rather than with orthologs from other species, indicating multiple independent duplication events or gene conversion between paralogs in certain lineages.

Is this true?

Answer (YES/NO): NO